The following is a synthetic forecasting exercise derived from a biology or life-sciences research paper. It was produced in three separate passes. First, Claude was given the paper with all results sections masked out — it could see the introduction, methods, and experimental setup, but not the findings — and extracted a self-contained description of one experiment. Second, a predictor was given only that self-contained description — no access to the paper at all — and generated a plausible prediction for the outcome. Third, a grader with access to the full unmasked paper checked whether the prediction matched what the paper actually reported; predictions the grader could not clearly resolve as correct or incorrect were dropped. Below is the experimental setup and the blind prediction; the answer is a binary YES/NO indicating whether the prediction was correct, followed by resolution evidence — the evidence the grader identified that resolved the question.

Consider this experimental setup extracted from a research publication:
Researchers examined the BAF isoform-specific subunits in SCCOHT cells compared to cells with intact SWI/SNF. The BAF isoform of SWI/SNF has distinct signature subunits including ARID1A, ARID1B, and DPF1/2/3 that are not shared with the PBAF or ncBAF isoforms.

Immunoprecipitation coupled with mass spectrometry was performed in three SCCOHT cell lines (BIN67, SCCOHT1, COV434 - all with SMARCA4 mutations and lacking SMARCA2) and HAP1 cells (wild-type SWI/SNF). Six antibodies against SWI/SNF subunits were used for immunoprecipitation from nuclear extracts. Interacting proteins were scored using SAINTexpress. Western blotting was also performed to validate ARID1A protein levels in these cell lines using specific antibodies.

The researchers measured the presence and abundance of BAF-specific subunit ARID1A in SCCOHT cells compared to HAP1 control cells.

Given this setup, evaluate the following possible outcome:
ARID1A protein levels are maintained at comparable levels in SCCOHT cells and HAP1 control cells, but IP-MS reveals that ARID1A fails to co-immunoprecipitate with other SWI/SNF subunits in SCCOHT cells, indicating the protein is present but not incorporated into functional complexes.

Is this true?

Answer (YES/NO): NO